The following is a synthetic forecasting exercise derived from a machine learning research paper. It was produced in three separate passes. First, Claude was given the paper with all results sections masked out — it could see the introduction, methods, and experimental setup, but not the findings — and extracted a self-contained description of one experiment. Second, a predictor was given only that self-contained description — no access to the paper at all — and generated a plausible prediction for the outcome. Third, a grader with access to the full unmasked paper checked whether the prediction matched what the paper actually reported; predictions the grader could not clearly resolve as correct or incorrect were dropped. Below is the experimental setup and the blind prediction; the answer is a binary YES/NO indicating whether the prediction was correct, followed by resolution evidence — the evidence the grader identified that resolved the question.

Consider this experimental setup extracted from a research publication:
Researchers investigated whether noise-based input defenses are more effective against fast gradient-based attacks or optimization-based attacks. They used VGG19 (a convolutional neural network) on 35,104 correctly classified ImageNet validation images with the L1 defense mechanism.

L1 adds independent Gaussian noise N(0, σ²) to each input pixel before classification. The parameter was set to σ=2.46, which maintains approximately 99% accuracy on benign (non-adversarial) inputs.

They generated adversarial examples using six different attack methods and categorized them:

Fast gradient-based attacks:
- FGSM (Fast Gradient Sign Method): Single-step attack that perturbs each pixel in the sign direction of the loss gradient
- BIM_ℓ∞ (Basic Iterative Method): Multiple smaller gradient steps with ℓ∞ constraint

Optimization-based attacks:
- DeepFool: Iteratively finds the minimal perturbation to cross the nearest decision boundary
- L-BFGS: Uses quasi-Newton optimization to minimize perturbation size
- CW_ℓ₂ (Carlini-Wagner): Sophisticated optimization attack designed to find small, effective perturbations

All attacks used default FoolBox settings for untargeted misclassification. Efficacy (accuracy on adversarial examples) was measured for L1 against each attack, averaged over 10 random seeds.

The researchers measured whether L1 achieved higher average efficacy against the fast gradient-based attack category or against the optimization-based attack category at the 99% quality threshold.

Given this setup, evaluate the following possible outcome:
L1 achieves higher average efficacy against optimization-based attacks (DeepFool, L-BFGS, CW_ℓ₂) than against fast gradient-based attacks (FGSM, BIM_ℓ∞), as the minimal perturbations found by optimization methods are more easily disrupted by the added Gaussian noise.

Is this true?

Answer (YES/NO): NO